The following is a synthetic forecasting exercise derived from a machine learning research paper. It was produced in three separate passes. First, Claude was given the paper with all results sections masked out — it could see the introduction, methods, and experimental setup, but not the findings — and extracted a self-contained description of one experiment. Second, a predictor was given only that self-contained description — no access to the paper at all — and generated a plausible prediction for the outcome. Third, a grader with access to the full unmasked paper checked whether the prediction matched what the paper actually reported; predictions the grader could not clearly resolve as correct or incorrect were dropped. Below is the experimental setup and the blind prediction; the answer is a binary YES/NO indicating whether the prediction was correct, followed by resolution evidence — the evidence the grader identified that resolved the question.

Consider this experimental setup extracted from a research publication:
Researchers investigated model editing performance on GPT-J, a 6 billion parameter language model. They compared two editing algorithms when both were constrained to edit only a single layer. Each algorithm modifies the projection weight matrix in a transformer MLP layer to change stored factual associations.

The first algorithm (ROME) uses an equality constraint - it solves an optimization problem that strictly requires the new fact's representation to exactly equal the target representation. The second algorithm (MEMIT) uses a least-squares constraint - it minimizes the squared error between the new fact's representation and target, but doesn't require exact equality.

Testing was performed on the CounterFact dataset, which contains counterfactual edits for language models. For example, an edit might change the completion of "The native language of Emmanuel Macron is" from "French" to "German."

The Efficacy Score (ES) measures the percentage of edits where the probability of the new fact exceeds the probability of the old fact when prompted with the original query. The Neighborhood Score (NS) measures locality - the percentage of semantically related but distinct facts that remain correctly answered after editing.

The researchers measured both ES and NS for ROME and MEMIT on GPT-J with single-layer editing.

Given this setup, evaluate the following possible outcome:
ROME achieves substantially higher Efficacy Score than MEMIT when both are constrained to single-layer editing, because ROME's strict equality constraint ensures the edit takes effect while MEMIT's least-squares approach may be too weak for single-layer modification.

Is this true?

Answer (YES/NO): NO